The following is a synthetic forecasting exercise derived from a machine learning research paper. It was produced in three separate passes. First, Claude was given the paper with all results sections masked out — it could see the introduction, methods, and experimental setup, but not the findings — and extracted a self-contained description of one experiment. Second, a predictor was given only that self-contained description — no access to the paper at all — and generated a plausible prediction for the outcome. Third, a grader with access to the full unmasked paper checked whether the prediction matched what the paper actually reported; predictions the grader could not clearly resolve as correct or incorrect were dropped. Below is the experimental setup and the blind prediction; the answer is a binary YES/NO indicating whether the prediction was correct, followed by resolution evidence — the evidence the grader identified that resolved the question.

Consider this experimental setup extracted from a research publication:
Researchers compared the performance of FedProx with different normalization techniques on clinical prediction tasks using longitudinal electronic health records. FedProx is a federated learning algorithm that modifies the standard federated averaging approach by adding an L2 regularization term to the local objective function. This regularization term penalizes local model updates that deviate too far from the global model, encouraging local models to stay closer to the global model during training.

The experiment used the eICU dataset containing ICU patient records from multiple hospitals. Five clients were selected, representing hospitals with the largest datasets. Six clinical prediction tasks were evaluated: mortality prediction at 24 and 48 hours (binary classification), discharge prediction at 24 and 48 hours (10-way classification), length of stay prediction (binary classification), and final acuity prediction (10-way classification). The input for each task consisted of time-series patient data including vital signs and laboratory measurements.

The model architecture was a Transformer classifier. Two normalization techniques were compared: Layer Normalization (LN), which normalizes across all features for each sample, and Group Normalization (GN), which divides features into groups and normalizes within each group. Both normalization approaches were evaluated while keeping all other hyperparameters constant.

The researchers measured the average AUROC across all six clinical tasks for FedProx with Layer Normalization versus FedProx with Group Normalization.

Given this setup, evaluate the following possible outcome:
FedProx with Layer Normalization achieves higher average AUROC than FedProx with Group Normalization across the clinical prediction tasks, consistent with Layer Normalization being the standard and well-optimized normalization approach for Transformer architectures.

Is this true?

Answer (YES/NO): NO